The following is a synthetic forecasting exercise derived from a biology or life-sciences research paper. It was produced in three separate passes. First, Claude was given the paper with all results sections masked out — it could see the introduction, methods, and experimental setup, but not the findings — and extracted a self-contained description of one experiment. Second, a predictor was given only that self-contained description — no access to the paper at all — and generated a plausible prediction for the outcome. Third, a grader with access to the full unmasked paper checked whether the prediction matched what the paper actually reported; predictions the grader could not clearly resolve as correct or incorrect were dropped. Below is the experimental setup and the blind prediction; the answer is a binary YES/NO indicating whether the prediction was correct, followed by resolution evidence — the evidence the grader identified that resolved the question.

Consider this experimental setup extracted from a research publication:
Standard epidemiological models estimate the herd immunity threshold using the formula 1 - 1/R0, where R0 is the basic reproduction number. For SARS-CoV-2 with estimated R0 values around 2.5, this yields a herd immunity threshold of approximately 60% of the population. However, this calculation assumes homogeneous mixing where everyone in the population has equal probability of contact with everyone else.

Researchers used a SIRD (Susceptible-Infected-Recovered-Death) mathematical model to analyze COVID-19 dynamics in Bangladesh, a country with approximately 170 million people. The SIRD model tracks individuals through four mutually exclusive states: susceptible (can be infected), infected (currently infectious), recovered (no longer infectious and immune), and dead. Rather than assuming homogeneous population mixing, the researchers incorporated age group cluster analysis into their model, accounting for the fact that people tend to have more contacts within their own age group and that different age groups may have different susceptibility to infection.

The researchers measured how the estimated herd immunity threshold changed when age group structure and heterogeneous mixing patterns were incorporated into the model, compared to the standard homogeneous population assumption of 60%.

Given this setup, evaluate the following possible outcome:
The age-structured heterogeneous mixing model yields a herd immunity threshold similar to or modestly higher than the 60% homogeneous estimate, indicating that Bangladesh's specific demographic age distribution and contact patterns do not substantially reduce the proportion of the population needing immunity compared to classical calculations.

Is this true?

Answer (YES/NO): NO